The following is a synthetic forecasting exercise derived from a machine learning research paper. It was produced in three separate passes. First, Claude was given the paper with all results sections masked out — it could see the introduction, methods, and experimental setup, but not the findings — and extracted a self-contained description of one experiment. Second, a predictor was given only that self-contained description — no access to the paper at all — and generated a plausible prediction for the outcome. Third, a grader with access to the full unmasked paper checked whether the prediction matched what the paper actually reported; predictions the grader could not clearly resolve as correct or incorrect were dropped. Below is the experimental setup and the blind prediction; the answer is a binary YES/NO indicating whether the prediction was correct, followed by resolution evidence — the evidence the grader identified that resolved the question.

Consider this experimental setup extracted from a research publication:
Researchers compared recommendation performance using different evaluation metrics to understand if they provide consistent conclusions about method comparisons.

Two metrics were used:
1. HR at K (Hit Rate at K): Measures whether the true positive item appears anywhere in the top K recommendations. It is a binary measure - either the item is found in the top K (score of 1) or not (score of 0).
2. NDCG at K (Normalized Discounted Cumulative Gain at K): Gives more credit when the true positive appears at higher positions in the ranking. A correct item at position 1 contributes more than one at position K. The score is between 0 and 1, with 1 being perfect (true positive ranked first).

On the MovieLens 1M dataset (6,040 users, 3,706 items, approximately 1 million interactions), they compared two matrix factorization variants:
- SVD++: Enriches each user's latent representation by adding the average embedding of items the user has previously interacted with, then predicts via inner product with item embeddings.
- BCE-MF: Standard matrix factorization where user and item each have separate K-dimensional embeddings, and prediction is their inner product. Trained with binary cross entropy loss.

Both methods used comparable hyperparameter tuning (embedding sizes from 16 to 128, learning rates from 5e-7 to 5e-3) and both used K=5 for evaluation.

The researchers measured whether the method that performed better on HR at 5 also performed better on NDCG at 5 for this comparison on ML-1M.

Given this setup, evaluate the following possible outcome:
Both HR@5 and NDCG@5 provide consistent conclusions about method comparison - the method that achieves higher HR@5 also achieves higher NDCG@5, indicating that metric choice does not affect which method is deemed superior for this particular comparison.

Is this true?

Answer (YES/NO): YES